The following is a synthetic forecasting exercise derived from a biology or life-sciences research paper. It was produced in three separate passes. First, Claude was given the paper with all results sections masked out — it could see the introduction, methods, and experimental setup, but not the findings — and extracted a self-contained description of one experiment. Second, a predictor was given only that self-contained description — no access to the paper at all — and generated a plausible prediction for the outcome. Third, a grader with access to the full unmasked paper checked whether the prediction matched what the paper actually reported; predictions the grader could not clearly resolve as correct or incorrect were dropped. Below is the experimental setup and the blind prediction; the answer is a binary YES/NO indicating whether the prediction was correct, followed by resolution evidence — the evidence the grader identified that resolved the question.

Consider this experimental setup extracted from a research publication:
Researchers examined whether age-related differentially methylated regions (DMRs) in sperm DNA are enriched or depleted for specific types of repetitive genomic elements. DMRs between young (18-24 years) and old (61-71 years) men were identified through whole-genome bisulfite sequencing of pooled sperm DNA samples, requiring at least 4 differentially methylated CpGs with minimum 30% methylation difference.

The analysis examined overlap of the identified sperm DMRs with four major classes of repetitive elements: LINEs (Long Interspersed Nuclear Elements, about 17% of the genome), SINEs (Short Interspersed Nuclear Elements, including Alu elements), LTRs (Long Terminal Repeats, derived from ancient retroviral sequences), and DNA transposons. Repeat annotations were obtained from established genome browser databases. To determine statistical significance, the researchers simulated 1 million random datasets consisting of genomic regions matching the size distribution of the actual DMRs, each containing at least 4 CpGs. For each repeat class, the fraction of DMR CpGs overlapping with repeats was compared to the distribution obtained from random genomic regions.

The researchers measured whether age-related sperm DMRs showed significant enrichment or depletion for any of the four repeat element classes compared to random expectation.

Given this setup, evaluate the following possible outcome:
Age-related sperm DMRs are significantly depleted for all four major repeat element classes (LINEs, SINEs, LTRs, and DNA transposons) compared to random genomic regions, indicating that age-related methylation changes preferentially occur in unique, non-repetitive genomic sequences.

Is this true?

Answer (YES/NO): NO